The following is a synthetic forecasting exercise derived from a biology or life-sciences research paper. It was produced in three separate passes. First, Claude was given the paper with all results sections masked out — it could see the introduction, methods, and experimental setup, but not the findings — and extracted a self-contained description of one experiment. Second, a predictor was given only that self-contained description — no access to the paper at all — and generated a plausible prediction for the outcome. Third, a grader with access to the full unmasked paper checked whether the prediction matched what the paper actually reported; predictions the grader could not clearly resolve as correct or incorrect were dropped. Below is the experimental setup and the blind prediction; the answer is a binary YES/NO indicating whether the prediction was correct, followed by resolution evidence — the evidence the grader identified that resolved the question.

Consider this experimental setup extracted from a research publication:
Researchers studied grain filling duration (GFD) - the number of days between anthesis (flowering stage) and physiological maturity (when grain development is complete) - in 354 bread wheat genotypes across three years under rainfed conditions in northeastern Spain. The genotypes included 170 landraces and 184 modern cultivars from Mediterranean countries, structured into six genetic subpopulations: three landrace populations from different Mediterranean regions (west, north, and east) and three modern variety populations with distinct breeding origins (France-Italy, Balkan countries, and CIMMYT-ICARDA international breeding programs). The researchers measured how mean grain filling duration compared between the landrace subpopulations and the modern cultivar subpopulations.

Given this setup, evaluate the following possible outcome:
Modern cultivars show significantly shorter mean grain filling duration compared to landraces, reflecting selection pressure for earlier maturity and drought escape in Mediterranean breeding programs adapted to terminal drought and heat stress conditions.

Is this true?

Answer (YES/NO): NO